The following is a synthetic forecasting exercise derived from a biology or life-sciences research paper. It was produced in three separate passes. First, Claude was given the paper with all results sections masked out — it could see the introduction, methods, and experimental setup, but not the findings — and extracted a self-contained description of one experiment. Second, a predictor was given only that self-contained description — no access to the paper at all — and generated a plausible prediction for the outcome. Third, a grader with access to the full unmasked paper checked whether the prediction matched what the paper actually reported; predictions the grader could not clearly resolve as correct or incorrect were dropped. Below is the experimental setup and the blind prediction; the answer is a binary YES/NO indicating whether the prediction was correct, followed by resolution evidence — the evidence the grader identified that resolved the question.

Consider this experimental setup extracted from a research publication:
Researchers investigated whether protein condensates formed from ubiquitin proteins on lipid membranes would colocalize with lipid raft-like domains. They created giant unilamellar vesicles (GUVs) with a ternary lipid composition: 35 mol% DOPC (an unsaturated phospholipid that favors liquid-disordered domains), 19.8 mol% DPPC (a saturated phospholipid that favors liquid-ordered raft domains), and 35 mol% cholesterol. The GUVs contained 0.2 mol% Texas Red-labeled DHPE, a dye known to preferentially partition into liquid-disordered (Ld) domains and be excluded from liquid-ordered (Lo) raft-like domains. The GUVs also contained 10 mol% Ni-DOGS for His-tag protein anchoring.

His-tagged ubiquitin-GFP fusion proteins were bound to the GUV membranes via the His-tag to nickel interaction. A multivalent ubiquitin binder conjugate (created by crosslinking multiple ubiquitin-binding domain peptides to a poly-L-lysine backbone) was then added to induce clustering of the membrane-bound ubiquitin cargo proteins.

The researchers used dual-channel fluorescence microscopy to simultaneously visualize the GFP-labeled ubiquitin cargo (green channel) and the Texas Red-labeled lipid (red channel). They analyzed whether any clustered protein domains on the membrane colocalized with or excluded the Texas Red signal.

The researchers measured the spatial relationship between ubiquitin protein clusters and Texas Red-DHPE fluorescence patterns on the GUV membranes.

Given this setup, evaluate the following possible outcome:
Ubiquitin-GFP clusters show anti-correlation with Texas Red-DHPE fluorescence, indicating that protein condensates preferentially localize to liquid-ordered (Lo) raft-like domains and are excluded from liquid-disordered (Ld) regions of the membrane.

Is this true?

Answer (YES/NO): NO